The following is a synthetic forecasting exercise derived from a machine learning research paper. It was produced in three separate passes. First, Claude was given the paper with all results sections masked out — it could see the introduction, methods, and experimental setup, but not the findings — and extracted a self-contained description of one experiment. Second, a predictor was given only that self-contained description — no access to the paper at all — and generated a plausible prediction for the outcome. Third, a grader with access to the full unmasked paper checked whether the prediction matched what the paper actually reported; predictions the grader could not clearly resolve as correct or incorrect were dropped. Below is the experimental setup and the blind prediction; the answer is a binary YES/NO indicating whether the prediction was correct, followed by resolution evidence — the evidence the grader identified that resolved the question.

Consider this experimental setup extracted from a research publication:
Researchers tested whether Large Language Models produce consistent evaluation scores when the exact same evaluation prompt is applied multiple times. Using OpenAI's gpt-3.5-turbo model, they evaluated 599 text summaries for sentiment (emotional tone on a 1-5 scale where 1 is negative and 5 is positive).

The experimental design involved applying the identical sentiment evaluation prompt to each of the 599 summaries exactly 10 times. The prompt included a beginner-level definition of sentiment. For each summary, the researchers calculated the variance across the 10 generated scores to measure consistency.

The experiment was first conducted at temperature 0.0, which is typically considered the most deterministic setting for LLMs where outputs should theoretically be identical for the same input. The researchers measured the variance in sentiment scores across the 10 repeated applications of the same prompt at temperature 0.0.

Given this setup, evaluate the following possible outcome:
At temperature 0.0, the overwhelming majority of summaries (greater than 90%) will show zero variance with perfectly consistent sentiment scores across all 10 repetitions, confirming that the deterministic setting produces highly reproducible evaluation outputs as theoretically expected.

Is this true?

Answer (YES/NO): NO